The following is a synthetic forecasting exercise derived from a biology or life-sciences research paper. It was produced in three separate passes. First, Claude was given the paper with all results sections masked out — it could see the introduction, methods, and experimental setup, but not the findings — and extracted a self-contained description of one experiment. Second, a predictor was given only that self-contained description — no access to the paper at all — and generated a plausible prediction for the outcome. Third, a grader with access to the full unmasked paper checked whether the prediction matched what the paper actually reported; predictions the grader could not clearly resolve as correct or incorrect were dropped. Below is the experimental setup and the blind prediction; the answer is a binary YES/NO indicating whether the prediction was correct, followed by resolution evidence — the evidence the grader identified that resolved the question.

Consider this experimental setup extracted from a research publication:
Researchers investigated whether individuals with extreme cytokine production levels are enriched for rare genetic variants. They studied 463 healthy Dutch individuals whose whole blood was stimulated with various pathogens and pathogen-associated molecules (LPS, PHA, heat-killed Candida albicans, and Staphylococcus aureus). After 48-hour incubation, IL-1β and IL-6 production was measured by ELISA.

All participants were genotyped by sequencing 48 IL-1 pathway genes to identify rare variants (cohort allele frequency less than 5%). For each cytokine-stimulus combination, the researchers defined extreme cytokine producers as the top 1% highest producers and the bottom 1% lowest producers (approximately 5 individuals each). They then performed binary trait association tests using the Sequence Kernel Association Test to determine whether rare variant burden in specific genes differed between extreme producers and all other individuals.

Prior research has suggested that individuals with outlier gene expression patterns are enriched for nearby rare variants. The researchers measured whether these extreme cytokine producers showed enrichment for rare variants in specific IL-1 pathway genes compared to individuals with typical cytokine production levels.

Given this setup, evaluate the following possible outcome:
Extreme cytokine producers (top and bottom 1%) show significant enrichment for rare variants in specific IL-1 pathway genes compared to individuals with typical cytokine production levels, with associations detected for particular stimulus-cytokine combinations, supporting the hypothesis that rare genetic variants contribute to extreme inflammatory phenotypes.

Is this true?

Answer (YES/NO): YES